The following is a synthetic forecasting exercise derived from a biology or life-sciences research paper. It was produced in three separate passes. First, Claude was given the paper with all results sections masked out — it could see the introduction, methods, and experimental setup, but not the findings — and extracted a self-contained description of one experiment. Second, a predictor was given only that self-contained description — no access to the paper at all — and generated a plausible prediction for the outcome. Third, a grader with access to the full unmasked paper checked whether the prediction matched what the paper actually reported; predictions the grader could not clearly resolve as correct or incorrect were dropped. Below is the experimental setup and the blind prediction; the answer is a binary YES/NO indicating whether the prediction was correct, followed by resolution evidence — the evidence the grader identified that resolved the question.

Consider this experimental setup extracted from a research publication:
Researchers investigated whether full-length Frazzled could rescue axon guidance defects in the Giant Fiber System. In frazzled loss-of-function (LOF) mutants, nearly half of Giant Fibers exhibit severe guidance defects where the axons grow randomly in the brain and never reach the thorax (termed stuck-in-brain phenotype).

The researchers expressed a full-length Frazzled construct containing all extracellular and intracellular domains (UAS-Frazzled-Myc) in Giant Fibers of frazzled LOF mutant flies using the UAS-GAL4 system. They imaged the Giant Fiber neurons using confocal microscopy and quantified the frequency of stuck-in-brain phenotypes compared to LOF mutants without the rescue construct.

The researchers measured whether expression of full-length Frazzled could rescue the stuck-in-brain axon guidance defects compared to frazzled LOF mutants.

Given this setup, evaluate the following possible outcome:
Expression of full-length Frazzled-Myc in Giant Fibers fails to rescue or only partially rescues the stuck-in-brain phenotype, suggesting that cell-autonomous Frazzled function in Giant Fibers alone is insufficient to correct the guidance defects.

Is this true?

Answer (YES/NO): YES